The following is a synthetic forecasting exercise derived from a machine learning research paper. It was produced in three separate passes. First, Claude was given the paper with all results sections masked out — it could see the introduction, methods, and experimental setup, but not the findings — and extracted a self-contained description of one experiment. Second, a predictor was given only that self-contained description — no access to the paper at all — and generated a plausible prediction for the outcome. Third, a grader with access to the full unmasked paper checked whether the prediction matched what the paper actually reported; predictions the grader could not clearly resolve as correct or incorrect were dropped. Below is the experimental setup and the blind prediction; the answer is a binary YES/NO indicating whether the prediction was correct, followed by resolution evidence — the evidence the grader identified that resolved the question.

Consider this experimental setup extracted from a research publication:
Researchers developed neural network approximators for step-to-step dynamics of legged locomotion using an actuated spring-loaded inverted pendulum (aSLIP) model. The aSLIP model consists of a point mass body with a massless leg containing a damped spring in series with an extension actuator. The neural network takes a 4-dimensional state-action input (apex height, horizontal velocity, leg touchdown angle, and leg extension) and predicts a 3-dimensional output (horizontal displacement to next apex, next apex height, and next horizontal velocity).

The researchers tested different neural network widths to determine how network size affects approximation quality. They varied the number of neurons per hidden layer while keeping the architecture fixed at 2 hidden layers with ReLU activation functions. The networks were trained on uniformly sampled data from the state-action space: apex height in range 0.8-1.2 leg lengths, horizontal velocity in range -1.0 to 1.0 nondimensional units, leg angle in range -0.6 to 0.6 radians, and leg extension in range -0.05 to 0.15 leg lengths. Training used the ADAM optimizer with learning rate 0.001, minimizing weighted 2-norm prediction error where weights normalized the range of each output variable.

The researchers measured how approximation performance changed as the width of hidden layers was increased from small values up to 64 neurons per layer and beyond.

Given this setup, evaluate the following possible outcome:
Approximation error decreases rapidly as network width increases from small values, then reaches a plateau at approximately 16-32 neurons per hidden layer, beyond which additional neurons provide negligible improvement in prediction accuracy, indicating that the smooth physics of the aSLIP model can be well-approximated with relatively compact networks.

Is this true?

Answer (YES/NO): NO